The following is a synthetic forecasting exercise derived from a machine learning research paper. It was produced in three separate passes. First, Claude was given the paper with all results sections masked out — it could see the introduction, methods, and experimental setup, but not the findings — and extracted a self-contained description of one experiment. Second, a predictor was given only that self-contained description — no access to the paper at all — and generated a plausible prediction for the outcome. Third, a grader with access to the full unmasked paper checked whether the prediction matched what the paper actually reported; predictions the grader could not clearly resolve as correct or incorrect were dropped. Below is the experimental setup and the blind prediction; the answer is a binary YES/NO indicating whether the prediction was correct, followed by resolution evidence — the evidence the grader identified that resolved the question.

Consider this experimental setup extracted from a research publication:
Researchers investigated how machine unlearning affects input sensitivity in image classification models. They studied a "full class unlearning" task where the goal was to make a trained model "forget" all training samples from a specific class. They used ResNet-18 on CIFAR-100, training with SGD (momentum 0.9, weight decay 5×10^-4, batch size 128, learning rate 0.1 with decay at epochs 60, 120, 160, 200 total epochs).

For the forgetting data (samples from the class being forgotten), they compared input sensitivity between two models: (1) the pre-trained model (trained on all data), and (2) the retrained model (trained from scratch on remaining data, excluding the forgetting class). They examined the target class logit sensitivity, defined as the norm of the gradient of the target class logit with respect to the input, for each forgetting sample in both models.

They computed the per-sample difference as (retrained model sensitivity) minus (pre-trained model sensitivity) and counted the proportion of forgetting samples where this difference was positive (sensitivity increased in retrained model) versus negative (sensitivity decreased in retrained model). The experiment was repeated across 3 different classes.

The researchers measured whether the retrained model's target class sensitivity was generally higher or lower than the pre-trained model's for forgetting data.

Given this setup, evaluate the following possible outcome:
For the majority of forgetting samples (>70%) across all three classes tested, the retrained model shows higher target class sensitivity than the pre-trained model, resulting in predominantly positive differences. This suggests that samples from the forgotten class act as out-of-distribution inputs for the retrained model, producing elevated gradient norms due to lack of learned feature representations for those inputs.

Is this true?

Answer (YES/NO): NO